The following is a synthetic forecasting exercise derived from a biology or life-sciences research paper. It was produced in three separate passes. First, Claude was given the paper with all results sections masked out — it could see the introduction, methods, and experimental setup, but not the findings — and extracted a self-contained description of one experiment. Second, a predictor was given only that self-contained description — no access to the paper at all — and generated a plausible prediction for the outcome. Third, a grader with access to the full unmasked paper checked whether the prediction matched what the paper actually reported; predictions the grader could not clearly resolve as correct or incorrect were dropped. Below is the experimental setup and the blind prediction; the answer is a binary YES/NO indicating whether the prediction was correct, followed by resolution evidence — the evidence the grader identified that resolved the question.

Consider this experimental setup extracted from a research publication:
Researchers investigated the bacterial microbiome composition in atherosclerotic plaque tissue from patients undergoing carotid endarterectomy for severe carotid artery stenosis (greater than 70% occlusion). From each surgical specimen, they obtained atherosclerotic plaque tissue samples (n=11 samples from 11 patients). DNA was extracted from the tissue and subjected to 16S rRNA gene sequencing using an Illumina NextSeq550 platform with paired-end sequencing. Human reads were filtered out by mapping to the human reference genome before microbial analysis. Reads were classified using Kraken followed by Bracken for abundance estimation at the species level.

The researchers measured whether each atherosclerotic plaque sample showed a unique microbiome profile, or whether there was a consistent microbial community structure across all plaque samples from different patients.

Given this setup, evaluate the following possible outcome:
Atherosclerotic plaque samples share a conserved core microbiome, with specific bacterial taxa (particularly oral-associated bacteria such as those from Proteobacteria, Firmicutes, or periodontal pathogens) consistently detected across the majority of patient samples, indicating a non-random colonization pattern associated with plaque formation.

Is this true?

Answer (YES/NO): NO